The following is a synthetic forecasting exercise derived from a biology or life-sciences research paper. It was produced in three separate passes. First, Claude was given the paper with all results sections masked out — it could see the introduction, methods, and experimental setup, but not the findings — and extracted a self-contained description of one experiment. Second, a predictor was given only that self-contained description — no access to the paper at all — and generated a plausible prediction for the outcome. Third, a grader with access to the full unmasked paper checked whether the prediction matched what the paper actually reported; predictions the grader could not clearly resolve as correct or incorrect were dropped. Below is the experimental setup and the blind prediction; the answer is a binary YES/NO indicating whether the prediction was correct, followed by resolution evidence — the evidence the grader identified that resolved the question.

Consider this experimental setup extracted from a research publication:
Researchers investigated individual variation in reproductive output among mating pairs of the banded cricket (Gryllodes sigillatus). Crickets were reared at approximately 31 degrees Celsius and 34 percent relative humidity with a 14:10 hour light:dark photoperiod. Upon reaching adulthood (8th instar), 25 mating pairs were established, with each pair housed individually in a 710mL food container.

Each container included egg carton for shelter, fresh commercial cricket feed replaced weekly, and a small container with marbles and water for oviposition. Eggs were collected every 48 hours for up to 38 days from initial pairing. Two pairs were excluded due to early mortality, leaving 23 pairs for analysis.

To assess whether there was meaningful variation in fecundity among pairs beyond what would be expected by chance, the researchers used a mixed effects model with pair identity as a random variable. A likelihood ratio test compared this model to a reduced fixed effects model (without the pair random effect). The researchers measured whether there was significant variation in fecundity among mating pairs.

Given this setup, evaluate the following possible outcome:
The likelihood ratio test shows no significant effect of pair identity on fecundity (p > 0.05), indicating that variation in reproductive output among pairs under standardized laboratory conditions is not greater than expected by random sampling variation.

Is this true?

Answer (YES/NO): NO